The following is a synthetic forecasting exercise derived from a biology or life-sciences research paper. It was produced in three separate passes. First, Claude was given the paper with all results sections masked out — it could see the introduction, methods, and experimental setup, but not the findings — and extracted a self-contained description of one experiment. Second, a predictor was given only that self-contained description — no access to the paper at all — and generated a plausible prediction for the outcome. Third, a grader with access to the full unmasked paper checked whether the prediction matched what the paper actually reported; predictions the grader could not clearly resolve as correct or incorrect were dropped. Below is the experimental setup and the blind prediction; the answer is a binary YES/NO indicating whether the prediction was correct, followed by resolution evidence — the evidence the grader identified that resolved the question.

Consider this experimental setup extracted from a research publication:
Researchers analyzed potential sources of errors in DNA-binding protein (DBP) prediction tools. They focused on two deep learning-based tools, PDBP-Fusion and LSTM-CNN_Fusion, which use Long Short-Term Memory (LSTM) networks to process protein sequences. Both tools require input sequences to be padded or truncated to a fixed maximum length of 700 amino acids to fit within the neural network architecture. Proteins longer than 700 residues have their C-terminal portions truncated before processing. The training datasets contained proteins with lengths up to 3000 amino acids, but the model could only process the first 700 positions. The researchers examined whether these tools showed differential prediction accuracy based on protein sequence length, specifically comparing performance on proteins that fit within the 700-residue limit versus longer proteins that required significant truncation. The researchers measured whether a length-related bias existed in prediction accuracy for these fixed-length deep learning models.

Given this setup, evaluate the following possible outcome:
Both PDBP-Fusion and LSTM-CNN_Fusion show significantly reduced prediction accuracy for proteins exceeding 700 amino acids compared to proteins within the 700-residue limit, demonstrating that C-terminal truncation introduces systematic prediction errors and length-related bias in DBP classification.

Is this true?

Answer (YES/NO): NO